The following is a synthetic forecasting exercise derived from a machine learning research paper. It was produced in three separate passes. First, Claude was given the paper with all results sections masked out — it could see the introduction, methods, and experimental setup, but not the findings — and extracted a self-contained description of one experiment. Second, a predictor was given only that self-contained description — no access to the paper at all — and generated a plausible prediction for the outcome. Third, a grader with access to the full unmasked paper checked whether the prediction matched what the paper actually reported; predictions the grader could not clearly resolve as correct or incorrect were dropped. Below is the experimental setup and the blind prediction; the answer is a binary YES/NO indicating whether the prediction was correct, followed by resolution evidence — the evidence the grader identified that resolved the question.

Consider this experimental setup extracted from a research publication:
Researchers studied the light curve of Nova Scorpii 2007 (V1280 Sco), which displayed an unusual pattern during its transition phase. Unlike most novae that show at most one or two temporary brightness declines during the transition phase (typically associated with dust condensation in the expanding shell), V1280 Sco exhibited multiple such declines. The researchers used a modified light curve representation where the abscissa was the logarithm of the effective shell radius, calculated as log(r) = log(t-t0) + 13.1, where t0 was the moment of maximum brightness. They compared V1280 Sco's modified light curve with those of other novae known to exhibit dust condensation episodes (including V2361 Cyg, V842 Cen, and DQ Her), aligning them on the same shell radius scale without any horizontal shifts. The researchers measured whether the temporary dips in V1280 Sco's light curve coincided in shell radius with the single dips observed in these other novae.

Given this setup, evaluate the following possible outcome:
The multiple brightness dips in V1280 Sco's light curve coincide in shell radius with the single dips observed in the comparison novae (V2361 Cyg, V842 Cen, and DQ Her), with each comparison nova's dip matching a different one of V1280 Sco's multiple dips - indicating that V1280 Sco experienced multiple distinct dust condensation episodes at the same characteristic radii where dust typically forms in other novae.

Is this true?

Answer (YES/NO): YES